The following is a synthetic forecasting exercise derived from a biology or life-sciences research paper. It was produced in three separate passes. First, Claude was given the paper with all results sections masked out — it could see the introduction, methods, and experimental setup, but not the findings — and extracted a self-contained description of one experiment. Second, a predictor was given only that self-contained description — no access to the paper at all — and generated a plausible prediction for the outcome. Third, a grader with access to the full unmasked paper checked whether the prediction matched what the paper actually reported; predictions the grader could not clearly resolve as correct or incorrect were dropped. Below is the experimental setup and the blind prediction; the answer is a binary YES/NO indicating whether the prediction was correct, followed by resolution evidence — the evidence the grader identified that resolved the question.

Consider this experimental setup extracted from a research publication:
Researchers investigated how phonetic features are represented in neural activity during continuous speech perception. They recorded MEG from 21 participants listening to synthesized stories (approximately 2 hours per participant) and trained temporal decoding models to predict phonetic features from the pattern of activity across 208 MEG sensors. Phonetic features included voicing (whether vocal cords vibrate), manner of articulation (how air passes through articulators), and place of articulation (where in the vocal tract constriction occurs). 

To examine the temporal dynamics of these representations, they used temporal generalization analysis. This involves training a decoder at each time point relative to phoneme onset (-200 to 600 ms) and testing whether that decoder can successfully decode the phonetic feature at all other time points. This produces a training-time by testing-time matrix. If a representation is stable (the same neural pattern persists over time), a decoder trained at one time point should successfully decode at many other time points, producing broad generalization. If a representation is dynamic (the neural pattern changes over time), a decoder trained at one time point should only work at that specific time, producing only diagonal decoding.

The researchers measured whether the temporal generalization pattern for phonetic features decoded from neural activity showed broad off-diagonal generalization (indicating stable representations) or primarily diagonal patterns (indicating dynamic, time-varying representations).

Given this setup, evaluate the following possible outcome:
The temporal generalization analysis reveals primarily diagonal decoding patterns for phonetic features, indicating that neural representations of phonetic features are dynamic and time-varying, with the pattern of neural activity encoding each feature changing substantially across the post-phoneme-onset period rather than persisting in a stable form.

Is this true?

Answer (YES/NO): YES